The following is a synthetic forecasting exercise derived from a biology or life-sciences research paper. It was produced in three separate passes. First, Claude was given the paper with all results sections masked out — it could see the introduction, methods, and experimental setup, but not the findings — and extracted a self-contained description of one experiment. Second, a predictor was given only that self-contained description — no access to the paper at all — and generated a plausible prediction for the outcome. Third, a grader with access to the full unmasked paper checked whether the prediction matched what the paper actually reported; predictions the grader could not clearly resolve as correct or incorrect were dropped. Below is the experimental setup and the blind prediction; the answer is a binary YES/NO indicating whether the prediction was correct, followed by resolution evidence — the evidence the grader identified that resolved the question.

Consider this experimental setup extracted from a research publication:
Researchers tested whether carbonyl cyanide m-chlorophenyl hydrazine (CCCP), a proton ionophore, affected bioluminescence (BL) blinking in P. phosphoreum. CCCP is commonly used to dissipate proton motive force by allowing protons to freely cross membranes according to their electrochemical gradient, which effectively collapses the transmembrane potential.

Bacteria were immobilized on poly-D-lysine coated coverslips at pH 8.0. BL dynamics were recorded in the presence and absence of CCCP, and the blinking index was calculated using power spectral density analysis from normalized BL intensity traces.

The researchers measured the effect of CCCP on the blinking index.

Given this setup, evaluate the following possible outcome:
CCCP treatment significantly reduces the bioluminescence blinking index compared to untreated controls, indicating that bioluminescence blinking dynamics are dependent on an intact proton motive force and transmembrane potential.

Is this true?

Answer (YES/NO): YES